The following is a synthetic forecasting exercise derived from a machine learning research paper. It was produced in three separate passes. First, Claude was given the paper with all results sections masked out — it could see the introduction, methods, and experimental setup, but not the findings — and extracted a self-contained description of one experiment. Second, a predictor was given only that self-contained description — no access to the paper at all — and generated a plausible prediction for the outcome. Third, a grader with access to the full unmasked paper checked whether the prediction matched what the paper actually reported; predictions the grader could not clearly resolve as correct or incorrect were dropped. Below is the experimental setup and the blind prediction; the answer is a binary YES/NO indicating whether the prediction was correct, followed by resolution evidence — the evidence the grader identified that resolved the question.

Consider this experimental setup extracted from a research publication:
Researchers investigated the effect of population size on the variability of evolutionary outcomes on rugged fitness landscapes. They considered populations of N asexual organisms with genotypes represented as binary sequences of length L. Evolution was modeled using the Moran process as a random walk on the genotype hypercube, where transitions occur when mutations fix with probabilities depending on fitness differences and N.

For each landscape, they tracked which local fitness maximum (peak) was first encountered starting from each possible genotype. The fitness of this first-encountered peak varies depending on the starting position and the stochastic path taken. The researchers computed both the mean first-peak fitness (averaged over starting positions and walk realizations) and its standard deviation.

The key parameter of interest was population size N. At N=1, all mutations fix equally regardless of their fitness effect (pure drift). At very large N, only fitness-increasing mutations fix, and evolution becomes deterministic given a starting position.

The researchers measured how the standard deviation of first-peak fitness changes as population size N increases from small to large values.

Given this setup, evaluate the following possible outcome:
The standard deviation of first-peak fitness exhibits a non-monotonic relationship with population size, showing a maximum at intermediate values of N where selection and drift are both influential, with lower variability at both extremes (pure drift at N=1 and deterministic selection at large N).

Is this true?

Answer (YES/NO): NO